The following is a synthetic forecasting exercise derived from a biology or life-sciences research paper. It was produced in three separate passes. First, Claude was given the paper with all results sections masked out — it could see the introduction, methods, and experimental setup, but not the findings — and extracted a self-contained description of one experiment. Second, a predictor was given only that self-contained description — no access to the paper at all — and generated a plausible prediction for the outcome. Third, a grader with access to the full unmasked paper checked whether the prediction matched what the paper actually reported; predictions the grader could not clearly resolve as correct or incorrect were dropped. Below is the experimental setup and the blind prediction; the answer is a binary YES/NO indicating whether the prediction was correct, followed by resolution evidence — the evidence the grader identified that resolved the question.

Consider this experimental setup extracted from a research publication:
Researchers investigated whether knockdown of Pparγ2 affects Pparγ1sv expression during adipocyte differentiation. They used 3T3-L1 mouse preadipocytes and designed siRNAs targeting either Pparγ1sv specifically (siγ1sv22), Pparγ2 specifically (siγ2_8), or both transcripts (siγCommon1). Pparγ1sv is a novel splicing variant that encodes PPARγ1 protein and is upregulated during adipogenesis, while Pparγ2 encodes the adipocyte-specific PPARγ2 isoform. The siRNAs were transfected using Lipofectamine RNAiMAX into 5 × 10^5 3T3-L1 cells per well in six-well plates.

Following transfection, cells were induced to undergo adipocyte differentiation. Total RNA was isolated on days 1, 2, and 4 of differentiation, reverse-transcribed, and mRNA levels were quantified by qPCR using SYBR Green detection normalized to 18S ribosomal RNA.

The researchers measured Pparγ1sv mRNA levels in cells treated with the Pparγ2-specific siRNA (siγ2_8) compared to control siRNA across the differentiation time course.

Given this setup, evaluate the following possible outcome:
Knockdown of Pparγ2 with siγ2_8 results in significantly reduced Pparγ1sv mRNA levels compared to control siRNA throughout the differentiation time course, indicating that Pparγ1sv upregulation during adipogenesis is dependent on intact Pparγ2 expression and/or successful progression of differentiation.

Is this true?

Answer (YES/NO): YES